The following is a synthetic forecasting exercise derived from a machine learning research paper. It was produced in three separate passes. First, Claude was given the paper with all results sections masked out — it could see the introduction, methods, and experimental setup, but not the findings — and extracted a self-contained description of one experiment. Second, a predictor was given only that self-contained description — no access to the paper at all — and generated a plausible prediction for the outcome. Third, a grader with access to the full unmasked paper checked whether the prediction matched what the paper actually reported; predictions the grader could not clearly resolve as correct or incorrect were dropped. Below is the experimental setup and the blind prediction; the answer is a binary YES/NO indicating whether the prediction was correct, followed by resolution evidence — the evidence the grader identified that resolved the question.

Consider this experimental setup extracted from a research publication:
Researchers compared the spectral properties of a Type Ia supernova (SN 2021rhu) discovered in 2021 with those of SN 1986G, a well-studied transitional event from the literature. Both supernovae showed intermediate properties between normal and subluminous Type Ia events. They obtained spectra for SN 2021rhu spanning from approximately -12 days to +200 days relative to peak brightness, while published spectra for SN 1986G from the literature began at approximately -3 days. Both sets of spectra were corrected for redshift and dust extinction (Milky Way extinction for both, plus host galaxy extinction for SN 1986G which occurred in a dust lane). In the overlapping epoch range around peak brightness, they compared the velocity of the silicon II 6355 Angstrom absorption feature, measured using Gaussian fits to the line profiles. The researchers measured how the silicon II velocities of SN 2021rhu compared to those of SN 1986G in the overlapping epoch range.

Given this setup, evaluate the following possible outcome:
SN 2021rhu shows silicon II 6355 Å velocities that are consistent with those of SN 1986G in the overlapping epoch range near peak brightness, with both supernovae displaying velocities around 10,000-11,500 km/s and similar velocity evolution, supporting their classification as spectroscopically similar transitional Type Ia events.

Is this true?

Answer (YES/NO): NO